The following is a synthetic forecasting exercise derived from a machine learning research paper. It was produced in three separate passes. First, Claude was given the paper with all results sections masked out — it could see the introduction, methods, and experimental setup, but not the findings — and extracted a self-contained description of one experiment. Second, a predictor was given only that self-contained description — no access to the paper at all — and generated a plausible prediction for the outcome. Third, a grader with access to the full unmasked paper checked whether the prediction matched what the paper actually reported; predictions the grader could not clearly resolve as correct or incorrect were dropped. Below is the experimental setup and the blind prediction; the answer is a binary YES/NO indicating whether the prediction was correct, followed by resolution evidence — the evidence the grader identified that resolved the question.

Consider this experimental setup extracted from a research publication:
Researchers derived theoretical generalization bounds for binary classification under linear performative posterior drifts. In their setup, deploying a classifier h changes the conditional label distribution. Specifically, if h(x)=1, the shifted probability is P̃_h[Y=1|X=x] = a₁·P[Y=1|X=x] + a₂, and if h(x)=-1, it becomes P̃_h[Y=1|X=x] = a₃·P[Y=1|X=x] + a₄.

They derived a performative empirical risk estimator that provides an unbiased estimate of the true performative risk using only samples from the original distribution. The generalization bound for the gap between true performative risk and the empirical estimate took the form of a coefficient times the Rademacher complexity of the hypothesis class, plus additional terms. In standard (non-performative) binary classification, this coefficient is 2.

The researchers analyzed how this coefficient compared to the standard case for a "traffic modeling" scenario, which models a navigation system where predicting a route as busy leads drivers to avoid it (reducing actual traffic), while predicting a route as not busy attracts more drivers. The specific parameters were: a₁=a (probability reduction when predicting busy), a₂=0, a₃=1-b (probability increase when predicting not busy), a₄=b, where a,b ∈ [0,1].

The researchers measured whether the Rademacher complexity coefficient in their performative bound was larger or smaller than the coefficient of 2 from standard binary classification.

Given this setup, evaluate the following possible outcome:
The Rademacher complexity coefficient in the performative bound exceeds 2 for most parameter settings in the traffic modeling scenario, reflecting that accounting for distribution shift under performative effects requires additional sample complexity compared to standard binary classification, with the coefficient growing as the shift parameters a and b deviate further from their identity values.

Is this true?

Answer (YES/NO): NO